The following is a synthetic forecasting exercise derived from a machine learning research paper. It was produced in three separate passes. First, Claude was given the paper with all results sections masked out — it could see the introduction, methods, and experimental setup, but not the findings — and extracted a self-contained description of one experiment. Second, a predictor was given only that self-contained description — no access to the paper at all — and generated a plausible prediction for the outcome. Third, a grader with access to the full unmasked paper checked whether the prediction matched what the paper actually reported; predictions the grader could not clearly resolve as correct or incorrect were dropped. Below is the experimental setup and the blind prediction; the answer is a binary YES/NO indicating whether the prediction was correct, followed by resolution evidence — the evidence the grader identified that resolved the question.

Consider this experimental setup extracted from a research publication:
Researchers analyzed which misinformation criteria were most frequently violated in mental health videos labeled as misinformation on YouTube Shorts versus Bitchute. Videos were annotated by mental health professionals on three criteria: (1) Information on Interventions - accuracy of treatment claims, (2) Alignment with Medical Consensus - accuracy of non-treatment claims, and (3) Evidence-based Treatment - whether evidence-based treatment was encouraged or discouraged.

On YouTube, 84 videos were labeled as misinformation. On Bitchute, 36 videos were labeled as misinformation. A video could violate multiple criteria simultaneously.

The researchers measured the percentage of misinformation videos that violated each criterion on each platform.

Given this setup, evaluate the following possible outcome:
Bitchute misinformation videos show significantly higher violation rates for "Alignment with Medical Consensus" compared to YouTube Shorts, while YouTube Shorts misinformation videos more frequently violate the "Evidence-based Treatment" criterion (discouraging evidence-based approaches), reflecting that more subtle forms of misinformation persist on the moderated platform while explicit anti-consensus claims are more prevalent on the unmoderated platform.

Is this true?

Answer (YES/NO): NO